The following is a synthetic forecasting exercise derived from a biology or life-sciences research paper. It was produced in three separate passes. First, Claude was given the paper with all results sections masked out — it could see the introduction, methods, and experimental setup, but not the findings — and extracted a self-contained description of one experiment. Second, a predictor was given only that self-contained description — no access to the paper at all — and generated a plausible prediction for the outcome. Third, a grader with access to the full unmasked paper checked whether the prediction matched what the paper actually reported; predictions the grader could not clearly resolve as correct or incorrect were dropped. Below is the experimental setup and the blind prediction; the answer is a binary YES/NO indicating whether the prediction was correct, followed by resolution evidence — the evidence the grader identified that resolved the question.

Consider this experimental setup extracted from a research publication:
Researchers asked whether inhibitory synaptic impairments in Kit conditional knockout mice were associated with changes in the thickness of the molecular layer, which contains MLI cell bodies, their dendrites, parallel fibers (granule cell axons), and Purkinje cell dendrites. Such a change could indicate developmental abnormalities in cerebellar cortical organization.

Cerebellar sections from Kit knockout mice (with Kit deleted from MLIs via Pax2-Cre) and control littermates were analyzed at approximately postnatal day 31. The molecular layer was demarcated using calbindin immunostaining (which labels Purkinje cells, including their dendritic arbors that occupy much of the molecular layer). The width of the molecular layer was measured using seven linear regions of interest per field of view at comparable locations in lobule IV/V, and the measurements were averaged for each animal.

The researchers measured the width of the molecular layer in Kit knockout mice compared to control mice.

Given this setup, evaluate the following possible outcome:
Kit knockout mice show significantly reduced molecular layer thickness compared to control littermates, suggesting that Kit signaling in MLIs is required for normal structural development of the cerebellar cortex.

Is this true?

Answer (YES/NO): NO